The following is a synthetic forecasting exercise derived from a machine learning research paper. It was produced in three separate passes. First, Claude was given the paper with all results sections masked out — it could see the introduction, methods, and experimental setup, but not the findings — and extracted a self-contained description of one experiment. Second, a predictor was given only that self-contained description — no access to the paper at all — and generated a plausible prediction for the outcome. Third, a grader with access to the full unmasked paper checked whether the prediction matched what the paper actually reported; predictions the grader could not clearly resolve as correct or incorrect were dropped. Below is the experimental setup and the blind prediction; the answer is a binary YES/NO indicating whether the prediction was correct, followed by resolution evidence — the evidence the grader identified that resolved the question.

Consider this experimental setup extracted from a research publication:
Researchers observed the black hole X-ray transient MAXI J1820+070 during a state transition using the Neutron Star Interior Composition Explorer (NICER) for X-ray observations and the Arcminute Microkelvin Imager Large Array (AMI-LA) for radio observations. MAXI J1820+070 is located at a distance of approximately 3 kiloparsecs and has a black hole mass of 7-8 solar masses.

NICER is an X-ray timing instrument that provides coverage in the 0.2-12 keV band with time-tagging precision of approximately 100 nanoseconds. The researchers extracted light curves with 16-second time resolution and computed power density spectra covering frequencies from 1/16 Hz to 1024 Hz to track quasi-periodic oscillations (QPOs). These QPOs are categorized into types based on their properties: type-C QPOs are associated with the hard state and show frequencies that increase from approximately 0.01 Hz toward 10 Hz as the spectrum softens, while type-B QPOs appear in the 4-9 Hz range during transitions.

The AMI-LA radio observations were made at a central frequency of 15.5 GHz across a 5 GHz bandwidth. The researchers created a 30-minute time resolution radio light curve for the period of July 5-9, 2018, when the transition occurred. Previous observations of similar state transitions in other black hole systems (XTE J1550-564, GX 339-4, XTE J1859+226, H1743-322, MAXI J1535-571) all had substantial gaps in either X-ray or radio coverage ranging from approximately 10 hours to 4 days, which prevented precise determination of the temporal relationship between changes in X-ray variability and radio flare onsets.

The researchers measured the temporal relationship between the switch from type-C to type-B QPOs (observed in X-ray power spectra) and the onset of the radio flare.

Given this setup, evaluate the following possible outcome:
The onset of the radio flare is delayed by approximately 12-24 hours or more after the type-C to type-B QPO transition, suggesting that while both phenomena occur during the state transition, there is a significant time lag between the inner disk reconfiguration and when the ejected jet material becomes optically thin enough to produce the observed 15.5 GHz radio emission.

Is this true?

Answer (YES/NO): NO